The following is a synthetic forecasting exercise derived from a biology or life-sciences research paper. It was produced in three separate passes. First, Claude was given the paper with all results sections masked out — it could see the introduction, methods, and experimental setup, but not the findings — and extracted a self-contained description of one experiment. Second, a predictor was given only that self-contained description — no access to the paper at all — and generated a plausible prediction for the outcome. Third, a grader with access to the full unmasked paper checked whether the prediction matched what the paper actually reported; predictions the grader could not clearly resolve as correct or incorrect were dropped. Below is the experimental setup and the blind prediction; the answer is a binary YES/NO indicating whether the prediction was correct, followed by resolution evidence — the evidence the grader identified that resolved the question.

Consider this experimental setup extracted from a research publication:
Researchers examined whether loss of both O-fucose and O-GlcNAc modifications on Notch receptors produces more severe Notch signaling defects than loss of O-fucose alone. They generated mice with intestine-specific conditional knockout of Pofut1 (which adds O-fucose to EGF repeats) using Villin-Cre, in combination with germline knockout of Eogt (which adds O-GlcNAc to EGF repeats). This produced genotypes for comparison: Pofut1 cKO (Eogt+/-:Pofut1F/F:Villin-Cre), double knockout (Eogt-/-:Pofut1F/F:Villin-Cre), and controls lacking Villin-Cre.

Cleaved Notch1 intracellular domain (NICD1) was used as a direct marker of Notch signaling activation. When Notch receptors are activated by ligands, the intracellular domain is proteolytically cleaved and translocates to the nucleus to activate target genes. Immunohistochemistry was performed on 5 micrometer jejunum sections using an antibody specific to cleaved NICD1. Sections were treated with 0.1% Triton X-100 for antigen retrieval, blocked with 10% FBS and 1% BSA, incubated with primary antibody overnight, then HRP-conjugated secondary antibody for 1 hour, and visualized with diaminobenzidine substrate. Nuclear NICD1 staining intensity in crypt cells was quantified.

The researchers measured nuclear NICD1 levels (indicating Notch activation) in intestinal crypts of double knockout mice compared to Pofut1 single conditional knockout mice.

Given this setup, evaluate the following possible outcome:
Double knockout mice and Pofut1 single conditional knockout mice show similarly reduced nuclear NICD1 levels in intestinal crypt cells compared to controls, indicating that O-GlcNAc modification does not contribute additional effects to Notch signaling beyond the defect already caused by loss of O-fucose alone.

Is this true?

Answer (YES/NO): NO